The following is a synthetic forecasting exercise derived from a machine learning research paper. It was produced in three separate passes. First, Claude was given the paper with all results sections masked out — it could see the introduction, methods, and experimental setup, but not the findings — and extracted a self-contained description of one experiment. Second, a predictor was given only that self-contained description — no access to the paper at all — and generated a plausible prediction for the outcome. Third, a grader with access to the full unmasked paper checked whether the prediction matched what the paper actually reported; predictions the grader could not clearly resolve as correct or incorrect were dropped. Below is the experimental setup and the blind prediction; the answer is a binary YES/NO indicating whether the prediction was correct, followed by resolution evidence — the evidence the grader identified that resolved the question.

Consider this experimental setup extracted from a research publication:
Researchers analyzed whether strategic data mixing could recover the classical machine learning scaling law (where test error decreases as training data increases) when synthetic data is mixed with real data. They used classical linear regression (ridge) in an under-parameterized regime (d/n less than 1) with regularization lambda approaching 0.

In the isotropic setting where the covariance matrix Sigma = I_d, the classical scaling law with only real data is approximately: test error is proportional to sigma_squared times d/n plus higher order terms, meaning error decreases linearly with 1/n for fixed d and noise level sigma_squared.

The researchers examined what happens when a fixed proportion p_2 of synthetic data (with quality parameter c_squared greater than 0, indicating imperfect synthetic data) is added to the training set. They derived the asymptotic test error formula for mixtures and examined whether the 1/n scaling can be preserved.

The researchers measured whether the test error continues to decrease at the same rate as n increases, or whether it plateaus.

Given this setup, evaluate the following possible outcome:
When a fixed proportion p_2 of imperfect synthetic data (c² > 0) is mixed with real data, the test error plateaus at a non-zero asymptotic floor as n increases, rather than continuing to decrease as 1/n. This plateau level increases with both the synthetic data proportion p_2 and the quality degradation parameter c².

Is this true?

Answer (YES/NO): YES